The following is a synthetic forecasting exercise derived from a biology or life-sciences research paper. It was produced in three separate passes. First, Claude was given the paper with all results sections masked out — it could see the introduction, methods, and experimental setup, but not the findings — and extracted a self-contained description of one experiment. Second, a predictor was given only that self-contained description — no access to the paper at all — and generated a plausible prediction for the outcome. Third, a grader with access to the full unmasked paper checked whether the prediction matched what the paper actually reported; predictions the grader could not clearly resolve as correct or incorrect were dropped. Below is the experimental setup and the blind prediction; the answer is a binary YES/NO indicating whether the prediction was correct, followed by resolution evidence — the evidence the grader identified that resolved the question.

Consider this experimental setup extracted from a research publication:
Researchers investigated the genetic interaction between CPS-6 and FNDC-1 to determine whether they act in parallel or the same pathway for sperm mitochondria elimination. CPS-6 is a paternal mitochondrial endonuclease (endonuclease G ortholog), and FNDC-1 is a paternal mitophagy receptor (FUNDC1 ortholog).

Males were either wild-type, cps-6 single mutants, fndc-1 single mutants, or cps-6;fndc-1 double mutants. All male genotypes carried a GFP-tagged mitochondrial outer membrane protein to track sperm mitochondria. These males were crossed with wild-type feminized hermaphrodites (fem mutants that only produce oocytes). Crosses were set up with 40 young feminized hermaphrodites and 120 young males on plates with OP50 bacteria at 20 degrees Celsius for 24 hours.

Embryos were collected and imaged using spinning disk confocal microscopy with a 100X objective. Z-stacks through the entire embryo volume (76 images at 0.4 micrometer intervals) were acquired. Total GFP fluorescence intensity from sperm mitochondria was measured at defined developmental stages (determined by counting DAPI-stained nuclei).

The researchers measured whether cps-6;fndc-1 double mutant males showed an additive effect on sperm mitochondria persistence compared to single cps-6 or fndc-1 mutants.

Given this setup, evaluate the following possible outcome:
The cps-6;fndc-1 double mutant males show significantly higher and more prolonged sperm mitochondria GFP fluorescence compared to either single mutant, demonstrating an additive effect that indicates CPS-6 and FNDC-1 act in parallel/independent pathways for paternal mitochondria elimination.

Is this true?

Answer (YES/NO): NO